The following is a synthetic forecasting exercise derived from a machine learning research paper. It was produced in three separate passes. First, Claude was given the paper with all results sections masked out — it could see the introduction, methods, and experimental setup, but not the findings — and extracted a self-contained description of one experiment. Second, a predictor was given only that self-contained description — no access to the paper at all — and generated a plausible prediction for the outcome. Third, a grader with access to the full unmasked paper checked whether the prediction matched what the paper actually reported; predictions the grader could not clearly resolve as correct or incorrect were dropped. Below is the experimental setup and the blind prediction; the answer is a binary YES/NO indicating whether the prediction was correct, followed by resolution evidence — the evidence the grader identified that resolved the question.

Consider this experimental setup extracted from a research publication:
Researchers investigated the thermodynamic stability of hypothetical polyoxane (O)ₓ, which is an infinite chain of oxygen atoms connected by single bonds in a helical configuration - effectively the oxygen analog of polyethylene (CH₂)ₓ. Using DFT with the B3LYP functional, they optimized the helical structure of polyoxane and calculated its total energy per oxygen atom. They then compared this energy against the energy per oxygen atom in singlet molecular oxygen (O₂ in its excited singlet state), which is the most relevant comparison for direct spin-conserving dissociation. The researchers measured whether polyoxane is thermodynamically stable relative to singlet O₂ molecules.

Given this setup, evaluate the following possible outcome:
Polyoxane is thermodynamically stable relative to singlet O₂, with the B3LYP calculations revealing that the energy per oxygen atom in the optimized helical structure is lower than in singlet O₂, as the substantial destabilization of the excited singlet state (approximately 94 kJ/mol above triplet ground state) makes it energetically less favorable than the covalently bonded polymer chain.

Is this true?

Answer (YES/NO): YES